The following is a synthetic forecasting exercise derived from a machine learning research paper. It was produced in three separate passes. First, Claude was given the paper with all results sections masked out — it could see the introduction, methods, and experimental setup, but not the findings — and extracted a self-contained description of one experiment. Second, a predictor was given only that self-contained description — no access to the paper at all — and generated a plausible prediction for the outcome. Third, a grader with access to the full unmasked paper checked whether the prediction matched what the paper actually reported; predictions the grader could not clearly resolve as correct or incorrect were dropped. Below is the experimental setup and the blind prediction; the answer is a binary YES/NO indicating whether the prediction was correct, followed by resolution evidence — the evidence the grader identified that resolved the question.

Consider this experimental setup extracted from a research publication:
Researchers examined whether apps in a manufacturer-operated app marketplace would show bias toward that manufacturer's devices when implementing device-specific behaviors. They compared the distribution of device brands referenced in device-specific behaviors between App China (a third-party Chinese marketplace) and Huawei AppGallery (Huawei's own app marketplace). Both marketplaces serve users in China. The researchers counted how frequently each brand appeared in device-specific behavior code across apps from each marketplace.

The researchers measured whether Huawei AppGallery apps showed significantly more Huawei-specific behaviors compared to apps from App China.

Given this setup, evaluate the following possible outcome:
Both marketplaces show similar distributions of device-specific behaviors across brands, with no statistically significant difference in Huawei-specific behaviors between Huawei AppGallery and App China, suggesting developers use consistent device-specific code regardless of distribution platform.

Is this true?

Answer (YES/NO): YES